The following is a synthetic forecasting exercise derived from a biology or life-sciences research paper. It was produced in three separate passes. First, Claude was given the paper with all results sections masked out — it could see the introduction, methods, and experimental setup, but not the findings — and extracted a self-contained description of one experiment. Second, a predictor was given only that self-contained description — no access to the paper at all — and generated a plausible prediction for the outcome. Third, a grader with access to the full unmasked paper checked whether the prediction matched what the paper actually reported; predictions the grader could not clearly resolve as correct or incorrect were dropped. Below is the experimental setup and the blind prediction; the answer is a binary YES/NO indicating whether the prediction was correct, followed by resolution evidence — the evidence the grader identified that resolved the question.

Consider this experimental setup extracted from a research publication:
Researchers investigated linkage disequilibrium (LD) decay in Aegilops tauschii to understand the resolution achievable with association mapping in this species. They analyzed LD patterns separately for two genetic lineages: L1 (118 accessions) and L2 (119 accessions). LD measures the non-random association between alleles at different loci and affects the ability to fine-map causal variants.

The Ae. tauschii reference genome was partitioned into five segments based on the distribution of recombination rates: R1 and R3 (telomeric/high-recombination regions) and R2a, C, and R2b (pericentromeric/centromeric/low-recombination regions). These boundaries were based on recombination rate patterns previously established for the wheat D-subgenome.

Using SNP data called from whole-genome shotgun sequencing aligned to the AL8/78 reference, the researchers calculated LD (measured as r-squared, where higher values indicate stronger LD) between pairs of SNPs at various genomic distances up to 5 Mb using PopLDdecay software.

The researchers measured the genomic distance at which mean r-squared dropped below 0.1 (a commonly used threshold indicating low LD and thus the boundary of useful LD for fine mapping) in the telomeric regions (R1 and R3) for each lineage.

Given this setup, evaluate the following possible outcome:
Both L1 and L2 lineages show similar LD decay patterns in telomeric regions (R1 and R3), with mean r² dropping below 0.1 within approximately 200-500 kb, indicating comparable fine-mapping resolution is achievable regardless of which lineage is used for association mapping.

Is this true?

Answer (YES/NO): NO